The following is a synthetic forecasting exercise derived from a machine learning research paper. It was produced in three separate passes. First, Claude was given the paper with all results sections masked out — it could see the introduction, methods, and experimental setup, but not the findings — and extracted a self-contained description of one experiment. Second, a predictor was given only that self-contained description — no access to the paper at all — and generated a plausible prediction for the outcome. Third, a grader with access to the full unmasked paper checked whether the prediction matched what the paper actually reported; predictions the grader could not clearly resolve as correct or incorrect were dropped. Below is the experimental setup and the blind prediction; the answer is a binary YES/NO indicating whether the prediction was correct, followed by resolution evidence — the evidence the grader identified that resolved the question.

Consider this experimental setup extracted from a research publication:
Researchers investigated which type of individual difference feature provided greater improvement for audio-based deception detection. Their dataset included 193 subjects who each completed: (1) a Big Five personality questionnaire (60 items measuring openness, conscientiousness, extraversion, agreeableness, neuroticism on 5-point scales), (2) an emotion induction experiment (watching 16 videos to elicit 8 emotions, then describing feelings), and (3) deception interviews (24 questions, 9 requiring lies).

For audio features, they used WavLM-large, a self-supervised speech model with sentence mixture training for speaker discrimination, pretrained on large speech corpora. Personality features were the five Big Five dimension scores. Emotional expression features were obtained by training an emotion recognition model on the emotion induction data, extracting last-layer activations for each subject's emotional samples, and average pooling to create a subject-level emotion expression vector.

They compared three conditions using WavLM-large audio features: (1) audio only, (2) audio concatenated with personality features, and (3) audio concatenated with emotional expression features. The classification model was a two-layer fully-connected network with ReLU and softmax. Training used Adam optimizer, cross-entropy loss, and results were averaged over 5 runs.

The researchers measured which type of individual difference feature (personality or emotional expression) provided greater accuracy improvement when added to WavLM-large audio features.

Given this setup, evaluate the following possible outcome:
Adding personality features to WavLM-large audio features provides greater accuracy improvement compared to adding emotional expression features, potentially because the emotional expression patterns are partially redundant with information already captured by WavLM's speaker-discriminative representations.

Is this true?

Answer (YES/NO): YES